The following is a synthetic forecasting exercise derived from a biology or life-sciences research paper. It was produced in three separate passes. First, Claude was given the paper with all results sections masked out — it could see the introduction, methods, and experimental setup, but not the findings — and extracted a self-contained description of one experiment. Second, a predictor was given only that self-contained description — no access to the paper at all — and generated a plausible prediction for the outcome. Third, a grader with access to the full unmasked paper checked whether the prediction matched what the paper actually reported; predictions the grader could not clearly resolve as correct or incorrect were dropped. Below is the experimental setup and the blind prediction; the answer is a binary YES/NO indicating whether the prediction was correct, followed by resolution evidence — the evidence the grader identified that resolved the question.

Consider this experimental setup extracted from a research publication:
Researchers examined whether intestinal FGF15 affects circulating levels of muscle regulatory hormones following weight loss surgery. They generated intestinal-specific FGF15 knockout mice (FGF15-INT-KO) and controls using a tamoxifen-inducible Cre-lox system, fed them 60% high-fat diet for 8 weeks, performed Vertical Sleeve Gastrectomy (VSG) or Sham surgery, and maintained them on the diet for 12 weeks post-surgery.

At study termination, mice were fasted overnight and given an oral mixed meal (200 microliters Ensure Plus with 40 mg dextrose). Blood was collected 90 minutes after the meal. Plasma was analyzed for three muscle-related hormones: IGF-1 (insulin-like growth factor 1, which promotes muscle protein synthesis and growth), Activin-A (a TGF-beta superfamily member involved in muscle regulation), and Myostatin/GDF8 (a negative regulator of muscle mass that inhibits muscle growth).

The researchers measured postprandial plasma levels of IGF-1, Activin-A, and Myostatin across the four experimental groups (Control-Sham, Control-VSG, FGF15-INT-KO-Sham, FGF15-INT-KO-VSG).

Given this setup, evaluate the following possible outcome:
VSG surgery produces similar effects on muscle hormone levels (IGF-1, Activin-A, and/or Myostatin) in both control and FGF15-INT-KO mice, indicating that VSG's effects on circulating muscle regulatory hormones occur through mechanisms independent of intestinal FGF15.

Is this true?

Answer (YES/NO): NO